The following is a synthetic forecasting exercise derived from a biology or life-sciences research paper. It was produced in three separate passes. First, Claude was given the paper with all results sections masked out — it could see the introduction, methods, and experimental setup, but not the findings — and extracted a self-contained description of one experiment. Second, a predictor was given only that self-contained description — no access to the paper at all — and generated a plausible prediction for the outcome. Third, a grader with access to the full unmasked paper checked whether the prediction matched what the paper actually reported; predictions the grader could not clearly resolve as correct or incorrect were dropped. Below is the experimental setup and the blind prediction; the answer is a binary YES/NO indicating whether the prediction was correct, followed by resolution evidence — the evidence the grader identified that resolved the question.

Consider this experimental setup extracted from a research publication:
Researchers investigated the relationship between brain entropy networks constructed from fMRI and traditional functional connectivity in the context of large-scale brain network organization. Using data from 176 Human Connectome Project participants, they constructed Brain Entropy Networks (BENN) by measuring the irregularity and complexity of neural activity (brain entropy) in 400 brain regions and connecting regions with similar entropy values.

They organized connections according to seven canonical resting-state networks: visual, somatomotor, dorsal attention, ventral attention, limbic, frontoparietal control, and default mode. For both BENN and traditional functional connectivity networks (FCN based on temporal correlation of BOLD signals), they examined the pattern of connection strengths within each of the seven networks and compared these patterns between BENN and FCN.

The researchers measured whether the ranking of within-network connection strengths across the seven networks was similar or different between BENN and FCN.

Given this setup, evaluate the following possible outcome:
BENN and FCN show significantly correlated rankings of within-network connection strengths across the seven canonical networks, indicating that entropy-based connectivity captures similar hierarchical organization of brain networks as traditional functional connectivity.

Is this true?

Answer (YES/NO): NO